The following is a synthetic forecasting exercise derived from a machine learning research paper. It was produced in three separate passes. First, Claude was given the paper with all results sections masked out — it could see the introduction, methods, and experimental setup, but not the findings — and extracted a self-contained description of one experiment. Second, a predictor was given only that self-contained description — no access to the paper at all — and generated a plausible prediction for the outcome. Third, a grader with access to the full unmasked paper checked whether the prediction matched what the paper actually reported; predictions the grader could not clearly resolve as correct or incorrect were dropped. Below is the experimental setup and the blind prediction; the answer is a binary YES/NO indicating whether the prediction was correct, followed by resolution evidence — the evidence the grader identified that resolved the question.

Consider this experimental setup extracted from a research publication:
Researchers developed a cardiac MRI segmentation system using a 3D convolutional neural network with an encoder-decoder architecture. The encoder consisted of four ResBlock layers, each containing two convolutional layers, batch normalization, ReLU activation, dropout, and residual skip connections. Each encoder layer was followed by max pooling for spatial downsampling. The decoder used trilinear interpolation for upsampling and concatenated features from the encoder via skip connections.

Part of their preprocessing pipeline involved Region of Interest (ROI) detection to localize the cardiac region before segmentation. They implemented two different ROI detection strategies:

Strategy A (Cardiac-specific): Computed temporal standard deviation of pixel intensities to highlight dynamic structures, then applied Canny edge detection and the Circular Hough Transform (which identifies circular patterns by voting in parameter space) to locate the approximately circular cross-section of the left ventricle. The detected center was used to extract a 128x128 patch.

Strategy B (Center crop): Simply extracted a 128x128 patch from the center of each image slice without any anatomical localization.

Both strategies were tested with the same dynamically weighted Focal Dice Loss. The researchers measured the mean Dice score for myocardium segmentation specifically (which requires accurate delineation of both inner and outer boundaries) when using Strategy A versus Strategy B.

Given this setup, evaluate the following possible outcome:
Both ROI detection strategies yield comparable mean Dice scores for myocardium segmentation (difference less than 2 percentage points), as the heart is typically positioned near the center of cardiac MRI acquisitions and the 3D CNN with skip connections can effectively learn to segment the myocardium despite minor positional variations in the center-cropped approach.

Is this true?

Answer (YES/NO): YES